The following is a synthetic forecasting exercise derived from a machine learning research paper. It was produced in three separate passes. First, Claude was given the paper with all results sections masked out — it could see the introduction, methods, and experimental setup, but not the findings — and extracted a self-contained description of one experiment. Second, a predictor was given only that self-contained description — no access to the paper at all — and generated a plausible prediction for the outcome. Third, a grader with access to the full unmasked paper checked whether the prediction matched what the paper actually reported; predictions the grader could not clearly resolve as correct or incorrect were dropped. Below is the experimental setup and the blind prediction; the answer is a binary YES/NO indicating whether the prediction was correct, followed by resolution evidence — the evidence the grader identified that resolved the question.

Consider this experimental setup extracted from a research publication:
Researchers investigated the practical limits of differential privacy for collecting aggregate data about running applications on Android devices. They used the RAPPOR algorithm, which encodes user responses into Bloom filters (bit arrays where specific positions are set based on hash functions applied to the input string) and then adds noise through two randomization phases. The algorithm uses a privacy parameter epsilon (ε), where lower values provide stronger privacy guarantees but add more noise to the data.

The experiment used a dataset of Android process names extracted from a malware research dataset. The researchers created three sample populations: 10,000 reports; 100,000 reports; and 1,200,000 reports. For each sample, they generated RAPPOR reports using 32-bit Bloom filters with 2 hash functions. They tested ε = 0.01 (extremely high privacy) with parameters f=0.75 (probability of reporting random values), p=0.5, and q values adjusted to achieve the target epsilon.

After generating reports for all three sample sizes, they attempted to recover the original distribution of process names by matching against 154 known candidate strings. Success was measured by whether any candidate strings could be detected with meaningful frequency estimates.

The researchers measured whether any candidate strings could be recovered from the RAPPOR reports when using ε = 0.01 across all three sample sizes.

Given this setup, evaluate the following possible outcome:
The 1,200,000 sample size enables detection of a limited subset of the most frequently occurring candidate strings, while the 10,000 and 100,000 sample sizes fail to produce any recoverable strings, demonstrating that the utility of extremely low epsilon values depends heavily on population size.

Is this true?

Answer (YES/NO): NO